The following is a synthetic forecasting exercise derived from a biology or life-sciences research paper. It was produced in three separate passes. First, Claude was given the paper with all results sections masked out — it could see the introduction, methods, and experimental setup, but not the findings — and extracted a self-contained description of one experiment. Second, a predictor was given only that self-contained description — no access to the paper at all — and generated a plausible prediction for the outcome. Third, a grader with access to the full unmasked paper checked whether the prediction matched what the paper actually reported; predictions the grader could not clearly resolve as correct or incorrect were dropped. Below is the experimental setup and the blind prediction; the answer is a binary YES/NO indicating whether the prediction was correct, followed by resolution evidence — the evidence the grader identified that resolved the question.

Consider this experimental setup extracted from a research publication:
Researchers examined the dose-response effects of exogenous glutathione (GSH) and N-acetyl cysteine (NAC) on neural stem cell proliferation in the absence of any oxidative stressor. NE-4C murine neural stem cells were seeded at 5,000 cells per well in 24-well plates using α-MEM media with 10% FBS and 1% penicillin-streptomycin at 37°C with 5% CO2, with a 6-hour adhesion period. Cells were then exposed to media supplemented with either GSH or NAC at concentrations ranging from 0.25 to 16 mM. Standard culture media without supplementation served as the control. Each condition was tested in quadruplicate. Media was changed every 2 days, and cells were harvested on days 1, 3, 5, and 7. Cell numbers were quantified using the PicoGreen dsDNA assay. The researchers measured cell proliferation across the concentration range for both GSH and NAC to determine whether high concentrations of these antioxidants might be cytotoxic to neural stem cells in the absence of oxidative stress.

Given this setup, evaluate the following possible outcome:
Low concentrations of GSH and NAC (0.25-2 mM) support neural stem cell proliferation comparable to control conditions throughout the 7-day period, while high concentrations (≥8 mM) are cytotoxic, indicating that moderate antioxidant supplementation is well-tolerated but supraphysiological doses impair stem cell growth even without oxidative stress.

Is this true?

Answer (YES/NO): NO